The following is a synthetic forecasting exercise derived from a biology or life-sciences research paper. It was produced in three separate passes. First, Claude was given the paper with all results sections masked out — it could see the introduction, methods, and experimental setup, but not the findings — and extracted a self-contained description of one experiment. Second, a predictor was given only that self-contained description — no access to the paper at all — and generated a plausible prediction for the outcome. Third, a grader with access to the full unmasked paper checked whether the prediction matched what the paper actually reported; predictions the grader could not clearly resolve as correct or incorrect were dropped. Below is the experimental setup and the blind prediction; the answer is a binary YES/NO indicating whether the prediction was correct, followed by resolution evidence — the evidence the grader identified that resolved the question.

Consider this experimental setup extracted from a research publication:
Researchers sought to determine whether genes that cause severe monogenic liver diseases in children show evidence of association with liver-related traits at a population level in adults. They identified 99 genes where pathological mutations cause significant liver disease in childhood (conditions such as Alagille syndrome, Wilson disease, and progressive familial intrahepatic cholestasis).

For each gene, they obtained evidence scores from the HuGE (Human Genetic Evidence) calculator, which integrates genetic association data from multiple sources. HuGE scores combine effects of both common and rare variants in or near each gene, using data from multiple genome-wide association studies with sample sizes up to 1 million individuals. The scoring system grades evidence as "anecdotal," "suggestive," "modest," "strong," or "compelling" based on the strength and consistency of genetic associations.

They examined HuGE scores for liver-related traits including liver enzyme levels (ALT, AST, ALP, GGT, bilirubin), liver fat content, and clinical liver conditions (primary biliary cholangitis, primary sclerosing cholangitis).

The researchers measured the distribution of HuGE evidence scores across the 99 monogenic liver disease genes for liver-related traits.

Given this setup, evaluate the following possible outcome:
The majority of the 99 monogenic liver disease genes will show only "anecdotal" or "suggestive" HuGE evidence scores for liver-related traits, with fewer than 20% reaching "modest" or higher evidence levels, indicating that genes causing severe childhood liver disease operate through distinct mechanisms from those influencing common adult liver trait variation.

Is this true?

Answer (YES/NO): NO